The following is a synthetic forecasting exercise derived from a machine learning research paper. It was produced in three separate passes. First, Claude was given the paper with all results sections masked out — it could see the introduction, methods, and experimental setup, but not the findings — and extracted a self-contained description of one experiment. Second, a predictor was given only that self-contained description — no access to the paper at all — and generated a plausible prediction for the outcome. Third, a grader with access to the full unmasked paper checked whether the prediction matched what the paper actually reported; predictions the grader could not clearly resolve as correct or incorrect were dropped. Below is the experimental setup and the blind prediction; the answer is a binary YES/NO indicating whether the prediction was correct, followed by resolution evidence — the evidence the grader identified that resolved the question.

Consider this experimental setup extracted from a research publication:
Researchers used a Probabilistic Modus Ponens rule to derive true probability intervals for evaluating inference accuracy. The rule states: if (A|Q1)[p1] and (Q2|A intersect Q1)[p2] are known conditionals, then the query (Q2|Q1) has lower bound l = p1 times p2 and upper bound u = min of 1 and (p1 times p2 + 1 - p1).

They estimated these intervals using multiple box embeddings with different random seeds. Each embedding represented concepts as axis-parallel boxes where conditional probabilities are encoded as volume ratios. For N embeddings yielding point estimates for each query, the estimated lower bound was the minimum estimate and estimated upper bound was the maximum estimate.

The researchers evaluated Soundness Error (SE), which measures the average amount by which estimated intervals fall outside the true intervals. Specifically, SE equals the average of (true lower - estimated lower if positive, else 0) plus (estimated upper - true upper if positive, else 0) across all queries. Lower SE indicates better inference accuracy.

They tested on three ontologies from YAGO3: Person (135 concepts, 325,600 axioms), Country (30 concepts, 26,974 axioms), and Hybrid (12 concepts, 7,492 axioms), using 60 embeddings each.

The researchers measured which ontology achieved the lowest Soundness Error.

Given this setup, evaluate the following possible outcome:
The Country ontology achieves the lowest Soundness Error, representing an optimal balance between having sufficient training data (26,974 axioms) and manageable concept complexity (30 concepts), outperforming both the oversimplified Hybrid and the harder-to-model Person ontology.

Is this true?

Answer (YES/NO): YES